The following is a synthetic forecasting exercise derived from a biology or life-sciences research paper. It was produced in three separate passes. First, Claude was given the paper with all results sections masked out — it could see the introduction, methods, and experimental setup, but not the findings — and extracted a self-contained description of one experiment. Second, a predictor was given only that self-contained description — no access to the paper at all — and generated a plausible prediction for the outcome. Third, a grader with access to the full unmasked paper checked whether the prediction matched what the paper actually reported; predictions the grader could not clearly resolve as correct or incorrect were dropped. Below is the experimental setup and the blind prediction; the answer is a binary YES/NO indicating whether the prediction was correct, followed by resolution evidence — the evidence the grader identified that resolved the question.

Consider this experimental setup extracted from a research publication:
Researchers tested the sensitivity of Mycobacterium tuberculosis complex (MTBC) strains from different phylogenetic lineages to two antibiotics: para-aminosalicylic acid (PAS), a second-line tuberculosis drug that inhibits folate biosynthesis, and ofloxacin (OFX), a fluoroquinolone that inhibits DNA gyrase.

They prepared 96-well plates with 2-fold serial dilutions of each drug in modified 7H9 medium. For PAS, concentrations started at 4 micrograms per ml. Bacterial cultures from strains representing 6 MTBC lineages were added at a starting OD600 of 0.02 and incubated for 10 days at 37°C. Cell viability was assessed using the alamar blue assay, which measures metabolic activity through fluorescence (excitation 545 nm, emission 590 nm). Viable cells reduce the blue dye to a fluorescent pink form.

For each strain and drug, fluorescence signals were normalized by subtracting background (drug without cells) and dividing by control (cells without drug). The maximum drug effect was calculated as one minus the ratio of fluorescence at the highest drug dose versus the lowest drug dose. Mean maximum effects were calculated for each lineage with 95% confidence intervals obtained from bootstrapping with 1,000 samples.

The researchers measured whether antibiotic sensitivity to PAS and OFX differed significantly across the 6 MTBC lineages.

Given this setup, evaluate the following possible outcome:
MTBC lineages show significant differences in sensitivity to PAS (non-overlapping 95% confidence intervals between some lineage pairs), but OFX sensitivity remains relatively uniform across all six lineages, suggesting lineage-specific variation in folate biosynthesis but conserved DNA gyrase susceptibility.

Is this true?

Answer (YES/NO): YES